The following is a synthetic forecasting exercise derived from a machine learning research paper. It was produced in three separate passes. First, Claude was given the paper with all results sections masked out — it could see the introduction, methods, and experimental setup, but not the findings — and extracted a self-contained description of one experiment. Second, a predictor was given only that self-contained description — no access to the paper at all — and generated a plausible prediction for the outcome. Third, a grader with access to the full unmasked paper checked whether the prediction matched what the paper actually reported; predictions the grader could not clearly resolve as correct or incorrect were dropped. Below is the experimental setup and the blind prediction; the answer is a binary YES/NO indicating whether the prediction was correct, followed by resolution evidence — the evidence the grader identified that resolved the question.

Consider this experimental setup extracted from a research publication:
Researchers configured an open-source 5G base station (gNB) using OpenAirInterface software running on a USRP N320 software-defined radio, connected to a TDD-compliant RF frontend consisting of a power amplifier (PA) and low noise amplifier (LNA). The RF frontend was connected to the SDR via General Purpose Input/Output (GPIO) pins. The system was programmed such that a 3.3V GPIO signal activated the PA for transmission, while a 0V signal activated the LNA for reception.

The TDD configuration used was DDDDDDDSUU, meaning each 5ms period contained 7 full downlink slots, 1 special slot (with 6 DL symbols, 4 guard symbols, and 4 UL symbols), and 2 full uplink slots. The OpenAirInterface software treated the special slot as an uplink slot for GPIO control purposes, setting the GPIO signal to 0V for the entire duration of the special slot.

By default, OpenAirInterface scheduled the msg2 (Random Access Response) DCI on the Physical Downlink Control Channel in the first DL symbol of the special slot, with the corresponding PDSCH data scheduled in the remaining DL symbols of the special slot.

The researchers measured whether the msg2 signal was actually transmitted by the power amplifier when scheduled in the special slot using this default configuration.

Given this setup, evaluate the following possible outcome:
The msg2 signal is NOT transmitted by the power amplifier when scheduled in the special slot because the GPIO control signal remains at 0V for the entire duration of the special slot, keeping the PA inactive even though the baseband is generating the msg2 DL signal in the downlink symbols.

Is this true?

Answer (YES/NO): YES